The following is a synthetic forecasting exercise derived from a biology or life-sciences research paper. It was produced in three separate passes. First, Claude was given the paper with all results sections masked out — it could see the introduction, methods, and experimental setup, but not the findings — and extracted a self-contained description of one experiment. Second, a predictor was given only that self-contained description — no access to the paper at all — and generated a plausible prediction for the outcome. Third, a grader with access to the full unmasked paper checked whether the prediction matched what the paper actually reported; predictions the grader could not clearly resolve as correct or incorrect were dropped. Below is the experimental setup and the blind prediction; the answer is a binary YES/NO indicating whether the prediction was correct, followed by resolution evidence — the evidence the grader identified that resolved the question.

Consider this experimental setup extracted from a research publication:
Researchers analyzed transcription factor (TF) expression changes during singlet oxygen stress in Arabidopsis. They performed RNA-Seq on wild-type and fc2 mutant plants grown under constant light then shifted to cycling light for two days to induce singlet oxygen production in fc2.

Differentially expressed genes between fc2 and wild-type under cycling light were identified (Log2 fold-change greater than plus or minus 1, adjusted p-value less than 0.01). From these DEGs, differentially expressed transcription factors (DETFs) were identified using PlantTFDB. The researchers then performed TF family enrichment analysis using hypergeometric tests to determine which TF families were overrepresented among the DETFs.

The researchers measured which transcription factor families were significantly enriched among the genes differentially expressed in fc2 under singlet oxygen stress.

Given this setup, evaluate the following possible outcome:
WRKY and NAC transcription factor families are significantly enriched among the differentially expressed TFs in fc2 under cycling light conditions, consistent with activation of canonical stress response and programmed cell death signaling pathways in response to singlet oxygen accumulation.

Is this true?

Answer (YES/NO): YES